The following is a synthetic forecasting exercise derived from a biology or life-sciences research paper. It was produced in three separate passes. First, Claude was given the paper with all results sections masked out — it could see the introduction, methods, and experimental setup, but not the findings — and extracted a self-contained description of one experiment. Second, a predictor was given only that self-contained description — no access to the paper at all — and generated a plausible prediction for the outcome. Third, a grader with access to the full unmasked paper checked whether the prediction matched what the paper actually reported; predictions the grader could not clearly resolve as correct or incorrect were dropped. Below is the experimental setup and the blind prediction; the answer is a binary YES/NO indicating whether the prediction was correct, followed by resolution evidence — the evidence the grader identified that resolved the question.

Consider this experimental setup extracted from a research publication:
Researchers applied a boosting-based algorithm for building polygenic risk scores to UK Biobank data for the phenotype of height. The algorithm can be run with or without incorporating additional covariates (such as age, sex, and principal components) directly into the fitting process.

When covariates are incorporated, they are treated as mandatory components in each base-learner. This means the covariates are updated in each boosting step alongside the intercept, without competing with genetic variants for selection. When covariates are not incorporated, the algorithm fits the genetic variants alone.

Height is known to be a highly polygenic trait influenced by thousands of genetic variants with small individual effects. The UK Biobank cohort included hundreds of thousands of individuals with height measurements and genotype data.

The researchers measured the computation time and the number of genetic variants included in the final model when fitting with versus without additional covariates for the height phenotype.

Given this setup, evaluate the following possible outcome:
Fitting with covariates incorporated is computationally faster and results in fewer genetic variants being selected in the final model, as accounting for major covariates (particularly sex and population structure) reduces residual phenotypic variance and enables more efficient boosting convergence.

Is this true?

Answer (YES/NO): NO